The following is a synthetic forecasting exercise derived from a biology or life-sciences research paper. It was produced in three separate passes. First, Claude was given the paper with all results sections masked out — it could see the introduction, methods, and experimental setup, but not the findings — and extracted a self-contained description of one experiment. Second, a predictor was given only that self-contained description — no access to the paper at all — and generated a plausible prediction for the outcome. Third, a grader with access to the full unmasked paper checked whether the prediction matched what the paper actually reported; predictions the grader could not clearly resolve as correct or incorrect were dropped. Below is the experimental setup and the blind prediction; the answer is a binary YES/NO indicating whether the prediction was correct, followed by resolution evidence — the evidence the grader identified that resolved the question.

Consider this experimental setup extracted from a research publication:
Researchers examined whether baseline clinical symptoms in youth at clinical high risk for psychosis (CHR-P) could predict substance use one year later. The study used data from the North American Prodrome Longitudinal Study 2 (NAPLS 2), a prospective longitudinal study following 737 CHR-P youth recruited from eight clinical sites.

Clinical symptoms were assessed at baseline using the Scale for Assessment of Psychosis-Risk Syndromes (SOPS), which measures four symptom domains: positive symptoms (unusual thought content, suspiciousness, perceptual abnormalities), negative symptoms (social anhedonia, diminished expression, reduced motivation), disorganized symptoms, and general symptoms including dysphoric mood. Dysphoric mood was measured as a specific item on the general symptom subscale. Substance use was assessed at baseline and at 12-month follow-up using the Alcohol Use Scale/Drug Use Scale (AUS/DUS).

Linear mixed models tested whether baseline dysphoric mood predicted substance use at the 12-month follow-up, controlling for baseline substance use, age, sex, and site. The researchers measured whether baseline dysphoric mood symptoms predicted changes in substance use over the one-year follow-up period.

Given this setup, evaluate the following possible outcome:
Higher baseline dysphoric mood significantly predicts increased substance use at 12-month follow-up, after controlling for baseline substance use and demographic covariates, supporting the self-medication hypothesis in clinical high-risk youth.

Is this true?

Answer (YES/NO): NO